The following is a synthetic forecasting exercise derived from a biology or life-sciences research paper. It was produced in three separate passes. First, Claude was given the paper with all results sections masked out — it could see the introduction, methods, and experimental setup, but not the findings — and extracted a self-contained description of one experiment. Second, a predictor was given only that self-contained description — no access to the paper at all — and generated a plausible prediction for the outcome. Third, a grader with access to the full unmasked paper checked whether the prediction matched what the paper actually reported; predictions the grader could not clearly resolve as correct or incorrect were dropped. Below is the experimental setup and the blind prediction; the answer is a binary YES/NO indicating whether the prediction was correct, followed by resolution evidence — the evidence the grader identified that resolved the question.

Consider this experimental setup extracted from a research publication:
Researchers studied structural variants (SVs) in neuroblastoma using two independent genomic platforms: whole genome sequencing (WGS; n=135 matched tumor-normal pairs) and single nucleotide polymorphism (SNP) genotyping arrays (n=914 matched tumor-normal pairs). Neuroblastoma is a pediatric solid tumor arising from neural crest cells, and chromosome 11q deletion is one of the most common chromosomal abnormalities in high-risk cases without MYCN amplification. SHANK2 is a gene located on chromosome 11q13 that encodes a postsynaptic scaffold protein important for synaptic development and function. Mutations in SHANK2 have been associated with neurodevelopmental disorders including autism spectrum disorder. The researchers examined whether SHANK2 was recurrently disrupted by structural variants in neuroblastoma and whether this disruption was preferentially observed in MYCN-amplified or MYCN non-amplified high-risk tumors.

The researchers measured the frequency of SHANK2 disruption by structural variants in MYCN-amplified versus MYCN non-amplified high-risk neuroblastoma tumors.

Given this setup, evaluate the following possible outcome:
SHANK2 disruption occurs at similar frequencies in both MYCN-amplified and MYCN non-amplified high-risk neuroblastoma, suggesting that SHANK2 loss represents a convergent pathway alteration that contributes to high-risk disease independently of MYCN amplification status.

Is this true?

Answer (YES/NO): NO